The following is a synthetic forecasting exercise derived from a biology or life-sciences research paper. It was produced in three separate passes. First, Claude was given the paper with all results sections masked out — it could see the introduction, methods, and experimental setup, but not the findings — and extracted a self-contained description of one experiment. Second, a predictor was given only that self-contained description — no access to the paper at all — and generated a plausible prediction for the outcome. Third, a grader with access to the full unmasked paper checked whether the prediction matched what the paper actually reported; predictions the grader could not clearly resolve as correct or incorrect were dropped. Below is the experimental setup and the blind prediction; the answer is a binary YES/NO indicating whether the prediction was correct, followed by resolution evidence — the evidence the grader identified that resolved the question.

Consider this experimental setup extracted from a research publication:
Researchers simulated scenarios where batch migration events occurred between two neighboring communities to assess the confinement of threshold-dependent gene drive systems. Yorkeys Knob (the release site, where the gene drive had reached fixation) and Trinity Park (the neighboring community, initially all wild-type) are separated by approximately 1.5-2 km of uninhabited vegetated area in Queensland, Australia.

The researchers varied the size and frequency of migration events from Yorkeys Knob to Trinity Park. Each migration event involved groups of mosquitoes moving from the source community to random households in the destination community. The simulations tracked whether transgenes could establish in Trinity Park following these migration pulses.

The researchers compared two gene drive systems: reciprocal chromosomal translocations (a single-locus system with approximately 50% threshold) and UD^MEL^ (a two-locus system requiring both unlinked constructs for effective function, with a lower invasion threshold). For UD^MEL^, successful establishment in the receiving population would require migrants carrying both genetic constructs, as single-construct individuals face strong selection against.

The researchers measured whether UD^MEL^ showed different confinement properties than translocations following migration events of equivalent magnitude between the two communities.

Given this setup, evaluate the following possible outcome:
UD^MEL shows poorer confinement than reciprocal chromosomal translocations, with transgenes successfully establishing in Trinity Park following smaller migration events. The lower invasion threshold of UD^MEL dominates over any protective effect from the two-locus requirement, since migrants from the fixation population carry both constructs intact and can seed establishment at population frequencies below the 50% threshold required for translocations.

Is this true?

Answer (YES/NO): YES